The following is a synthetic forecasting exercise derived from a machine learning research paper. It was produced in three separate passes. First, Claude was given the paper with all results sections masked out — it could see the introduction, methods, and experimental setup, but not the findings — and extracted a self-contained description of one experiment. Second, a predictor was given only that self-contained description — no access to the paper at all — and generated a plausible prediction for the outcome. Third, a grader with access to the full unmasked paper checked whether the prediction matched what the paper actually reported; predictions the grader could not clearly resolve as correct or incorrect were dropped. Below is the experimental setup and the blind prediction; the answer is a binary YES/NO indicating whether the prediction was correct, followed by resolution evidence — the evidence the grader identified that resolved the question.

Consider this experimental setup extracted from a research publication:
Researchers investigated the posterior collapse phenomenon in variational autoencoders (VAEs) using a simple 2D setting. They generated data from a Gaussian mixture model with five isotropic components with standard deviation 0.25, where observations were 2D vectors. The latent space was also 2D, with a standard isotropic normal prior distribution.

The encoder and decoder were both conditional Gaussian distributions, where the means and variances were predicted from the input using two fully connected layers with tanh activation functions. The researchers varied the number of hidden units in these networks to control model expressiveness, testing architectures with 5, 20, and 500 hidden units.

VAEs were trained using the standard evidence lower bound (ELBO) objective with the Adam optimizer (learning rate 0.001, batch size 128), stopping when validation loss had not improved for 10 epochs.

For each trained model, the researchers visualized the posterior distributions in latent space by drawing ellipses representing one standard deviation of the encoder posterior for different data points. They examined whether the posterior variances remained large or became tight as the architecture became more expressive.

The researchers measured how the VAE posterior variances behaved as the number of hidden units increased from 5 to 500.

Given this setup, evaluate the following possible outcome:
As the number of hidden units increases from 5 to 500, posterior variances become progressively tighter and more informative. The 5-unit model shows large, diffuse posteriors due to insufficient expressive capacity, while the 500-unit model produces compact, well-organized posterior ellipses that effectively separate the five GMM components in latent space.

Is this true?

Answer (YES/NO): NO